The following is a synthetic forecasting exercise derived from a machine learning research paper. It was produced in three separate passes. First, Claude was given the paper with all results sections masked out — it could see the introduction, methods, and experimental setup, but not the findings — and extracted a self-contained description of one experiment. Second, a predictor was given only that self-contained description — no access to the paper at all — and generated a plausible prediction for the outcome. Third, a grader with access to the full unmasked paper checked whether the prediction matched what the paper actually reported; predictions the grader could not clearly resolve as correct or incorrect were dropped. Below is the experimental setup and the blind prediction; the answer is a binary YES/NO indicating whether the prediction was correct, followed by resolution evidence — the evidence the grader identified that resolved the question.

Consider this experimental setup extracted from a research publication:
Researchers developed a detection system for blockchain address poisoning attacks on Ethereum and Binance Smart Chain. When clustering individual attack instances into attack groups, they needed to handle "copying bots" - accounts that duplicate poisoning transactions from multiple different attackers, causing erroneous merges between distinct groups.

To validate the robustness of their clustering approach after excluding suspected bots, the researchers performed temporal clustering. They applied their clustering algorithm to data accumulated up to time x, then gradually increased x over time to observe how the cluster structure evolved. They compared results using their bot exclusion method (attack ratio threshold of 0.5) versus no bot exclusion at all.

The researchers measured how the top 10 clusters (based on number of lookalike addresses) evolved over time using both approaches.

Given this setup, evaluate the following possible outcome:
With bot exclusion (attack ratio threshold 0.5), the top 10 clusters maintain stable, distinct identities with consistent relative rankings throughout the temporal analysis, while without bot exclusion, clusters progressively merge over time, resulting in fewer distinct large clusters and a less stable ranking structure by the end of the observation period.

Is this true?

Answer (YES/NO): NO